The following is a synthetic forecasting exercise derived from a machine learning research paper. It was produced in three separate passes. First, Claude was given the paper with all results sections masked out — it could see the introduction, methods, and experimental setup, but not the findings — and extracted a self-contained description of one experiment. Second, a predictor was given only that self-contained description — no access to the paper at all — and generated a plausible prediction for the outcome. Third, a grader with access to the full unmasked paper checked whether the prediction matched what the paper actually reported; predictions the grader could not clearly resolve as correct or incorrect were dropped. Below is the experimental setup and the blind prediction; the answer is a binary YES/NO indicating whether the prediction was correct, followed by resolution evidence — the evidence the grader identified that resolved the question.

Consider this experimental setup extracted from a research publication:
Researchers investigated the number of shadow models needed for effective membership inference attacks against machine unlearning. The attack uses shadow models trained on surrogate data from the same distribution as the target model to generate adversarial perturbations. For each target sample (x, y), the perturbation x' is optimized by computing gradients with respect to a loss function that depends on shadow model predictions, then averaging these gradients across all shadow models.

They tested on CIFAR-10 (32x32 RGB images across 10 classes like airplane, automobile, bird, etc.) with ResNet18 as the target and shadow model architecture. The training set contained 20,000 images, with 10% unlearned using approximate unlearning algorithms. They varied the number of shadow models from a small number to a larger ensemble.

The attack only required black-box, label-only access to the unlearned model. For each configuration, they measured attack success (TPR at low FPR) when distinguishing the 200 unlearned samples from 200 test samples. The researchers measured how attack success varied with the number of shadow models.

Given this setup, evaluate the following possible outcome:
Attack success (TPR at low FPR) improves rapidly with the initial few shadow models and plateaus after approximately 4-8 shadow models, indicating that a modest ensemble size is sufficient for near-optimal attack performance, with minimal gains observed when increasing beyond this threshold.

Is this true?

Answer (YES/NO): NO